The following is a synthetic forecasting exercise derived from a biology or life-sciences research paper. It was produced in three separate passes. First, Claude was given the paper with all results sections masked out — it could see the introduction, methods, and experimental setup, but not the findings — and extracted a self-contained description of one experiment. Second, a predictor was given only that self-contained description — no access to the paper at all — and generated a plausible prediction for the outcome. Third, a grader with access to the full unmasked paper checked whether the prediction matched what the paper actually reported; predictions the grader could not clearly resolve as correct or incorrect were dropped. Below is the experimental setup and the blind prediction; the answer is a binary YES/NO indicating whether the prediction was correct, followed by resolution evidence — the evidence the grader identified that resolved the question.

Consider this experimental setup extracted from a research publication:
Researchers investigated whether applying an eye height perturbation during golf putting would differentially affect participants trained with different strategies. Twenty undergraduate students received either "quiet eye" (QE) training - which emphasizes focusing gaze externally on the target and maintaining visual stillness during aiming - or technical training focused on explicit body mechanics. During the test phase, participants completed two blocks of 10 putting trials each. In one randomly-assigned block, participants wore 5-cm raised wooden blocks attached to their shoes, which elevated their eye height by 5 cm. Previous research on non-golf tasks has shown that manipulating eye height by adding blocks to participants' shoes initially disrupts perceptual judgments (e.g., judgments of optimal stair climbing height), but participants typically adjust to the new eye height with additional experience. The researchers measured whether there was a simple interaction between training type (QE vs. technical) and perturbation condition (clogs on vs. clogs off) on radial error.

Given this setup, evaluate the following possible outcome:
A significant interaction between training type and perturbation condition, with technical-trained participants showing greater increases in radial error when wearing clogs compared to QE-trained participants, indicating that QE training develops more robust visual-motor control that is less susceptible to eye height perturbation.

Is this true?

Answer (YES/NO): NO